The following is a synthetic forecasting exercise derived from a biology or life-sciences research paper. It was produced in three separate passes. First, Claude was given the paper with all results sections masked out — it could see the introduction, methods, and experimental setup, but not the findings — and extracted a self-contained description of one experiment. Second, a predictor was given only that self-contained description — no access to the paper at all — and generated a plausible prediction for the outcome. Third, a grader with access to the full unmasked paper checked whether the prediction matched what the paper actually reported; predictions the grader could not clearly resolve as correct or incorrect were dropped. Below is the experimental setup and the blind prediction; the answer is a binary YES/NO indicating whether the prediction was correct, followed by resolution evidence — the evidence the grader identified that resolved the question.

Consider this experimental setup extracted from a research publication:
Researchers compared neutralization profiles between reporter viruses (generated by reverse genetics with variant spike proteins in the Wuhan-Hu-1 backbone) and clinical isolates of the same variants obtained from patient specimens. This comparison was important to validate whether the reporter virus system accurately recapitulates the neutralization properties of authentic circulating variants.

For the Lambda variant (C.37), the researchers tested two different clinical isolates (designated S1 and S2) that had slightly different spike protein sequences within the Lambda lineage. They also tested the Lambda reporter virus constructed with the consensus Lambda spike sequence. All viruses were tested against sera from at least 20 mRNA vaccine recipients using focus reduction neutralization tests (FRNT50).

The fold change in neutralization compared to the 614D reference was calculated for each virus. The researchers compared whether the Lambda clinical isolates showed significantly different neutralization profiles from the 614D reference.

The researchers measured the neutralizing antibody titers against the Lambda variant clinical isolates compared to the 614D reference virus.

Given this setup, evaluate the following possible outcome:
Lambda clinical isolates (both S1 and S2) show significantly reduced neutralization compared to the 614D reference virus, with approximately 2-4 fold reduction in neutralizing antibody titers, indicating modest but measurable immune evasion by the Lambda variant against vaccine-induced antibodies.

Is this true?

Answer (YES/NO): NO